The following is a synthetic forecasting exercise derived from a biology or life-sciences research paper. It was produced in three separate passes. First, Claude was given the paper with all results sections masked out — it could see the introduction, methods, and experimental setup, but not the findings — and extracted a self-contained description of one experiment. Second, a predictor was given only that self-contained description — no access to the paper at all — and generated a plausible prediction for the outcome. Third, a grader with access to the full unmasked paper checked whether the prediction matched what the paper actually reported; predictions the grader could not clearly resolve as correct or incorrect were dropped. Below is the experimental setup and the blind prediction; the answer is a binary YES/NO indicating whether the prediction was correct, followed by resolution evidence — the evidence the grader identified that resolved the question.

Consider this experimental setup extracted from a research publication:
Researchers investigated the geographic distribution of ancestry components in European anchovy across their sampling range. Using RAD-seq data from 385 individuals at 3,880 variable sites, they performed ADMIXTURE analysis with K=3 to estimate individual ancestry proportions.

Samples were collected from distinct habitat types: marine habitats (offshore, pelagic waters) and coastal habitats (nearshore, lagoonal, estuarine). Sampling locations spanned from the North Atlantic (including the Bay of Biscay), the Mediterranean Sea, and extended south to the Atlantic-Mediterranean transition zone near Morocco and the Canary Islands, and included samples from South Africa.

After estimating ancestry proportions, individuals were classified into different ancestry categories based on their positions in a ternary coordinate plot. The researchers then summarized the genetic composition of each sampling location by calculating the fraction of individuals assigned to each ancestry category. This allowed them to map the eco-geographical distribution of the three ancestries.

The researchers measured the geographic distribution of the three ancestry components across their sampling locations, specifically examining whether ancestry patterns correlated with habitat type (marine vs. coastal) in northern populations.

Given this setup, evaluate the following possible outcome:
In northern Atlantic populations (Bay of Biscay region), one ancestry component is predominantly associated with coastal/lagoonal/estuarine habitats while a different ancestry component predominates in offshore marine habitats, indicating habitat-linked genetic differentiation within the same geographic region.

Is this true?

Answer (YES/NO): YES